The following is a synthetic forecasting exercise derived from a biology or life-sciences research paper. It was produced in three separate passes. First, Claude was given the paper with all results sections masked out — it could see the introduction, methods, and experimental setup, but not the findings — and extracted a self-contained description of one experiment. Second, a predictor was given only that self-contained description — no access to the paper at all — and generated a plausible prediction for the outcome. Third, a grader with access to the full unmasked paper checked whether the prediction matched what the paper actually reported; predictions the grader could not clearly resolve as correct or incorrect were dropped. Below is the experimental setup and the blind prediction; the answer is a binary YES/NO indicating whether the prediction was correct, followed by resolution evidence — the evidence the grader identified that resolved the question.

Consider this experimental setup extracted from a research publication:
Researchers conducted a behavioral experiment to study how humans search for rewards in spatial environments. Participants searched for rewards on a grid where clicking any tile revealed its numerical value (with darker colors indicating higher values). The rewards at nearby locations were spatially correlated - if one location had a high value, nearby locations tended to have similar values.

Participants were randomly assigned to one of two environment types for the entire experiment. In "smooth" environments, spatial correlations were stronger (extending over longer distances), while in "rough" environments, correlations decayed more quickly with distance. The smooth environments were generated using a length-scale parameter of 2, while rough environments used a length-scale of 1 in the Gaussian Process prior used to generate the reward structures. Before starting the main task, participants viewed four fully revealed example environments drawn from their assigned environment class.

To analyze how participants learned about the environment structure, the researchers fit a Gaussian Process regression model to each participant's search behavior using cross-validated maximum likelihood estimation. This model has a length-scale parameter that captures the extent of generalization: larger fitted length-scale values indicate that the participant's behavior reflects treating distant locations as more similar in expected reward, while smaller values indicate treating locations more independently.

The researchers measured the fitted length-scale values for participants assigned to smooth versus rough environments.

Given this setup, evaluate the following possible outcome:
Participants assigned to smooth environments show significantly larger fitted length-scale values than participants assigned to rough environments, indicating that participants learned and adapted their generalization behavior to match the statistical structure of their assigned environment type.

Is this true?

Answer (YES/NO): NO